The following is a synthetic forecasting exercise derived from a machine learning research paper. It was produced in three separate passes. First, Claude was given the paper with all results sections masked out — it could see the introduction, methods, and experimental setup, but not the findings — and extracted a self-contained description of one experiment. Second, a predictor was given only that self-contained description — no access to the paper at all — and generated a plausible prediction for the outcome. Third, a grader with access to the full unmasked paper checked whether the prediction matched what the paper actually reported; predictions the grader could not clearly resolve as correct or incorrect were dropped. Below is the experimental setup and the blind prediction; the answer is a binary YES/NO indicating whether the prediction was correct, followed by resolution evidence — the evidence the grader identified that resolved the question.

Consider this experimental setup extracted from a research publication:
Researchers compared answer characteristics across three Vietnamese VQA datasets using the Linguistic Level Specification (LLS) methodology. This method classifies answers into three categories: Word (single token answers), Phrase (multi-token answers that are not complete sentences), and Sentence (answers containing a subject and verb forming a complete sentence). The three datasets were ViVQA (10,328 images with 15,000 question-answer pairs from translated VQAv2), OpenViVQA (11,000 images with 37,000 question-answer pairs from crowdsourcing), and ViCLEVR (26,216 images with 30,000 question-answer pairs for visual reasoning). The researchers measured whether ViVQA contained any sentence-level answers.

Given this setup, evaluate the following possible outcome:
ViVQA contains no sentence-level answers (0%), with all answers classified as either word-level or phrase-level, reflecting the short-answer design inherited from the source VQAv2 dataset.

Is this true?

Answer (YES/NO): YES